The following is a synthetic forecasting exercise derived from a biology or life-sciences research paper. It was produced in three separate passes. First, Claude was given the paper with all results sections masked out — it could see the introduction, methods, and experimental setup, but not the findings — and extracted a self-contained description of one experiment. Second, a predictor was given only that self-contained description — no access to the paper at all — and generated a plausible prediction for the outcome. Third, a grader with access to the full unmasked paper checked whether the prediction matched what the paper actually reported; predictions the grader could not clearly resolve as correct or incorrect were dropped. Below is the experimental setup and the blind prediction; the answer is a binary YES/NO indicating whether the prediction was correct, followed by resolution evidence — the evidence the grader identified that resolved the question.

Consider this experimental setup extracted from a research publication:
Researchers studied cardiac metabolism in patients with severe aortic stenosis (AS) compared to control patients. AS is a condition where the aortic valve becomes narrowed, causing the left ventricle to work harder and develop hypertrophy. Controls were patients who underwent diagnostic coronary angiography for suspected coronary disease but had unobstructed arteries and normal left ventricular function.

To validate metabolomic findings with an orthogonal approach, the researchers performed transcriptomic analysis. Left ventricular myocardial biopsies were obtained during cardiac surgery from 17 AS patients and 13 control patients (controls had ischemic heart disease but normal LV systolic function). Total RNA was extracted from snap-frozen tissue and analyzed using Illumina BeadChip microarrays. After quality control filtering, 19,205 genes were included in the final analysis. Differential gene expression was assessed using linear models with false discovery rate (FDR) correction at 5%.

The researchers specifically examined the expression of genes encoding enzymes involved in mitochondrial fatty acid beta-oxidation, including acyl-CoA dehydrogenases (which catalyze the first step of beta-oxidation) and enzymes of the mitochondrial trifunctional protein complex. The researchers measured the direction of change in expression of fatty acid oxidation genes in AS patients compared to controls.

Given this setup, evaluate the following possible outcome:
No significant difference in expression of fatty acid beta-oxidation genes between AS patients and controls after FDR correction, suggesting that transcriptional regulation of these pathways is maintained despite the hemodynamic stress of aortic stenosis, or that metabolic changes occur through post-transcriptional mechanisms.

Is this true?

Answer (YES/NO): NO